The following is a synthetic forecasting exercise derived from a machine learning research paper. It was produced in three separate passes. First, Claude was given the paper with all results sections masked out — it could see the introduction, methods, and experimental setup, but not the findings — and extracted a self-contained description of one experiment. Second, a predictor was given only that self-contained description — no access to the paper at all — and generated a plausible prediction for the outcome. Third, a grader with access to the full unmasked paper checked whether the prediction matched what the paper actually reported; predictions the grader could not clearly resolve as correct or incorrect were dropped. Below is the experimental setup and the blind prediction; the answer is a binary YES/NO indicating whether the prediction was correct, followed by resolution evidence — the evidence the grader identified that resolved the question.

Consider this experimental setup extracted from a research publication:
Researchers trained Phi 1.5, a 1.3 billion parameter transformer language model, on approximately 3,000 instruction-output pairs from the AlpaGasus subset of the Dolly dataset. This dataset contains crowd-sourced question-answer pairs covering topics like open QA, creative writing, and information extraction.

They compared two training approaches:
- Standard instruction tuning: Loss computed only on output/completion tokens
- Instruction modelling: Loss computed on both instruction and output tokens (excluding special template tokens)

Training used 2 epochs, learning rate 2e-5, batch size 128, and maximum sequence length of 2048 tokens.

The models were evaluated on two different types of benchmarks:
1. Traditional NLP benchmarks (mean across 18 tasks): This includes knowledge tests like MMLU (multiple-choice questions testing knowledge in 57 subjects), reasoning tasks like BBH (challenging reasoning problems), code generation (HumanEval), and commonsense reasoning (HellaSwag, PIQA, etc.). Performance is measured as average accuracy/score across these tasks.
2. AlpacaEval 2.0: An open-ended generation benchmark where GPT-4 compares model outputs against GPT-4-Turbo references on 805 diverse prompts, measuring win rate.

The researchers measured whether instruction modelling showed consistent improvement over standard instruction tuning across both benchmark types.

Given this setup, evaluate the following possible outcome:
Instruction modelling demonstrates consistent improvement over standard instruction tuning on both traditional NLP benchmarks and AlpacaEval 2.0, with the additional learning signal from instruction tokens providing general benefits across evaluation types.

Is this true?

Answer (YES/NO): NO